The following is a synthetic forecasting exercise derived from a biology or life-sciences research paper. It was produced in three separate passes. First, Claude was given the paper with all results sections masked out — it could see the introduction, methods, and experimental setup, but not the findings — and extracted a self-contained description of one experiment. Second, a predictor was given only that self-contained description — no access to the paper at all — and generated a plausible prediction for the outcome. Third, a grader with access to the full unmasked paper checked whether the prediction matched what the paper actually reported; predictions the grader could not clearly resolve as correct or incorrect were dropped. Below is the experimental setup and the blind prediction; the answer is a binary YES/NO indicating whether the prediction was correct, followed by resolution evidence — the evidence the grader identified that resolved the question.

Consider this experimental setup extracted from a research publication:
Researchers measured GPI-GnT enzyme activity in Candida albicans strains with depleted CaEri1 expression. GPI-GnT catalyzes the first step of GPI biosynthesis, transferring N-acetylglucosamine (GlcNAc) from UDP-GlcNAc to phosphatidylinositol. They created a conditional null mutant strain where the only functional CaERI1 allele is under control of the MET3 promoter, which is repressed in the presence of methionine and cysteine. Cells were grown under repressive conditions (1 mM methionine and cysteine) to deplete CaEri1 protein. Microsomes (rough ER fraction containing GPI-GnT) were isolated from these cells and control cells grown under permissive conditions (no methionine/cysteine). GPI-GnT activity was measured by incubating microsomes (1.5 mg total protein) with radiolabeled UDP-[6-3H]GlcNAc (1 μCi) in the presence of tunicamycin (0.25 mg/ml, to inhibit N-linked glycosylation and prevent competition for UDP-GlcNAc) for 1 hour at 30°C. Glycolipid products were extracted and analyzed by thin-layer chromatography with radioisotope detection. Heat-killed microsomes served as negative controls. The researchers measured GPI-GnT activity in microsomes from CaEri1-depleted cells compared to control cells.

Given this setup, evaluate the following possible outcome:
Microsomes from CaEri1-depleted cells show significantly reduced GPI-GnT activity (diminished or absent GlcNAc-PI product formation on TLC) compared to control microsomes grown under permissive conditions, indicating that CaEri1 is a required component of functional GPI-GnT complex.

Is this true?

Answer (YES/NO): YES